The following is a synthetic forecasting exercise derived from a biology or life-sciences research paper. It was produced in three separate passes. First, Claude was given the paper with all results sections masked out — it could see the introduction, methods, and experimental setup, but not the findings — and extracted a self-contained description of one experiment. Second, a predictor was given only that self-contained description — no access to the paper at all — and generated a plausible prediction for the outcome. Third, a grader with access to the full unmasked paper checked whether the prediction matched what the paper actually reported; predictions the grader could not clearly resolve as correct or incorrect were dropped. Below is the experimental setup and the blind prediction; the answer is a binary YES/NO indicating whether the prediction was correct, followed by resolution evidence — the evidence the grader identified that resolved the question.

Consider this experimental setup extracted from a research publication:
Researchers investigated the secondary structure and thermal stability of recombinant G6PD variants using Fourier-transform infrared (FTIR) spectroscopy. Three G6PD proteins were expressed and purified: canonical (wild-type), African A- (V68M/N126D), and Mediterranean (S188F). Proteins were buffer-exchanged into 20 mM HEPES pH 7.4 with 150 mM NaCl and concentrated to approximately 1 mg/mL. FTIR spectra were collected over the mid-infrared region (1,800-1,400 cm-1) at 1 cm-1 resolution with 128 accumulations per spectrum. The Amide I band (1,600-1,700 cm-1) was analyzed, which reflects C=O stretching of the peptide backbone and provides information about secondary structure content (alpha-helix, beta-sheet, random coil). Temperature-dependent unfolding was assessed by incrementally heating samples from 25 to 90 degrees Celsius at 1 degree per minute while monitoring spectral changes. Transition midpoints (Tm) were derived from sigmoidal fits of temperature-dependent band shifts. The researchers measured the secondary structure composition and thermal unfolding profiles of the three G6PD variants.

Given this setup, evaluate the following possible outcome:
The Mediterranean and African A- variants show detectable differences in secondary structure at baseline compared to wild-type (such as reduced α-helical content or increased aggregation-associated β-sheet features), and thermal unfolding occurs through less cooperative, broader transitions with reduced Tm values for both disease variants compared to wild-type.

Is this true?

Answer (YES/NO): NO